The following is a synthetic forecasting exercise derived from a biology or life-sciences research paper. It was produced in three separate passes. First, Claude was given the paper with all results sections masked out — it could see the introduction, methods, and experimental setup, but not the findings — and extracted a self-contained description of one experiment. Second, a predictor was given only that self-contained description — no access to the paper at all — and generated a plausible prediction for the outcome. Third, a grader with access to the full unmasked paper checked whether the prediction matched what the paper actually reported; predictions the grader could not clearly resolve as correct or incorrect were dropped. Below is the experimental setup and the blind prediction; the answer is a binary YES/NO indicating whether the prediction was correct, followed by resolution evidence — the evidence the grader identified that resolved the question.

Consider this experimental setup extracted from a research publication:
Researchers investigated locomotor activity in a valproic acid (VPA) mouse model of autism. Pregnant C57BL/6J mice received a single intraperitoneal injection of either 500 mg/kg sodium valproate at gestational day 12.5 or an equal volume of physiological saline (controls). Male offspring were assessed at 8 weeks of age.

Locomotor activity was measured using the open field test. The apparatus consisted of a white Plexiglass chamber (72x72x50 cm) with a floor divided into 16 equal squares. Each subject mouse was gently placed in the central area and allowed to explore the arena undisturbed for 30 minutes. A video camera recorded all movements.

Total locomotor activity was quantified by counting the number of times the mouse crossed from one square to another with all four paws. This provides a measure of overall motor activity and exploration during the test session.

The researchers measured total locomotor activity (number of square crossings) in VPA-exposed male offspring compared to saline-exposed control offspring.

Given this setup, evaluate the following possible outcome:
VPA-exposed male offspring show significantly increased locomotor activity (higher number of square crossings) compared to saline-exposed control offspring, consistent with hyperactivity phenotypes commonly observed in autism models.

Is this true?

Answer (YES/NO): YES